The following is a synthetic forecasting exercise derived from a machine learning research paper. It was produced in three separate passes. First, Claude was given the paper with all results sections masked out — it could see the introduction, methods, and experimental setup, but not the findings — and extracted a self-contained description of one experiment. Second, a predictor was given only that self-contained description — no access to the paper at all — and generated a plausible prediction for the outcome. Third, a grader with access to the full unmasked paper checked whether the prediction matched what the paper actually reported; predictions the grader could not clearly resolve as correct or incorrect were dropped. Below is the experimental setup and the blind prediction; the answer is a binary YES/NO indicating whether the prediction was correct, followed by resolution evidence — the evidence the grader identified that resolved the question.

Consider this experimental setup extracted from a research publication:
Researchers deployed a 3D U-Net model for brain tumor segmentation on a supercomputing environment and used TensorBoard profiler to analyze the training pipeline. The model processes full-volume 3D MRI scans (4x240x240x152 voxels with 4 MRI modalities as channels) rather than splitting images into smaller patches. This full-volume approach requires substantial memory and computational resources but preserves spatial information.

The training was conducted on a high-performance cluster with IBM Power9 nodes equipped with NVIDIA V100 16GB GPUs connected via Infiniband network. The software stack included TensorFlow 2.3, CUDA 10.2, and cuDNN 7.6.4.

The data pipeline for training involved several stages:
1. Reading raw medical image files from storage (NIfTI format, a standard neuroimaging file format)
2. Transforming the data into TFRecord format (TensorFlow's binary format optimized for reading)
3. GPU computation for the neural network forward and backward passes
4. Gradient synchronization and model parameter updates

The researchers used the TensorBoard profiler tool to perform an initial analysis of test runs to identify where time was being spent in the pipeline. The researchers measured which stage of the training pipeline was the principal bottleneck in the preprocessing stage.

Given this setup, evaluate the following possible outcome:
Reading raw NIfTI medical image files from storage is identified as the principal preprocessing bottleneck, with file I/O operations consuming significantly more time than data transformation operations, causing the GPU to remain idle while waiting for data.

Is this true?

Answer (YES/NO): NO